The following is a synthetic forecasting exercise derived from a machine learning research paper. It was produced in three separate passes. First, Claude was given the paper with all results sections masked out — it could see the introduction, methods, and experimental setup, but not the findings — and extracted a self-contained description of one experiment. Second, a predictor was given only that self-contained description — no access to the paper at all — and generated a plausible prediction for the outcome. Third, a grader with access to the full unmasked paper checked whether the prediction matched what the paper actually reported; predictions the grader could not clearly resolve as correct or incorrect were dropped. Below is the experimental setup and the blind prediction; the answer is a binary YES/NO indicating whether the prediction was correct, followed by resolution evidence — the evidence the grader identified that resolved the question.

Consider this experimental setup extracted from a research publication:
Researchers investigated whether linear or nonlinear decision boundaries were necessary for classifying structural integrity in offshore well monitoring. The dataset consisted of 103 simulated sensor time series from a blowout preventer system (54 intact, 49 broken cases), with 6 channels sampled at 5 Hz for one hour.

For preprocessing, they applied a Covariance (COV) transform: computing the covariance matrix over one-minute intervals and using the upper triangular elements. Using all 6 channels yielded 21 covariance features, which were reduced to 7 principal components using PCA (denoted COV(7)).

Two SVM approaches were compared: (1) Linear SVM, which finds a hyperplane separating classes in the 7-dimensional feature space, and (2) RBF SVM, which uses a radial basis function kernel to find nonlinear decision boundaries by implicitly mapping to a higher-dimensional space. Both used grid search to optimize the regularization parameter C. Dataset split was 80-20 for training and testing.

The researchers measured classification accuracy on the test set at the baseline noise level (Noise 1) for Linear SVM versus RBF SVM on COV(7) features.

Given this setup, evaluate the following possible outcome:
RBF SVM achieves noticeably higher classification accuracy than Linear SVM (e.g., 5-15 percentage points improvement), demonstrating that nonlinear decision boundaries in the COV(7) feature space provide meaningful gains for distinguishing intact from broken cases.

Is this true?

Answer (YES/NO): NO